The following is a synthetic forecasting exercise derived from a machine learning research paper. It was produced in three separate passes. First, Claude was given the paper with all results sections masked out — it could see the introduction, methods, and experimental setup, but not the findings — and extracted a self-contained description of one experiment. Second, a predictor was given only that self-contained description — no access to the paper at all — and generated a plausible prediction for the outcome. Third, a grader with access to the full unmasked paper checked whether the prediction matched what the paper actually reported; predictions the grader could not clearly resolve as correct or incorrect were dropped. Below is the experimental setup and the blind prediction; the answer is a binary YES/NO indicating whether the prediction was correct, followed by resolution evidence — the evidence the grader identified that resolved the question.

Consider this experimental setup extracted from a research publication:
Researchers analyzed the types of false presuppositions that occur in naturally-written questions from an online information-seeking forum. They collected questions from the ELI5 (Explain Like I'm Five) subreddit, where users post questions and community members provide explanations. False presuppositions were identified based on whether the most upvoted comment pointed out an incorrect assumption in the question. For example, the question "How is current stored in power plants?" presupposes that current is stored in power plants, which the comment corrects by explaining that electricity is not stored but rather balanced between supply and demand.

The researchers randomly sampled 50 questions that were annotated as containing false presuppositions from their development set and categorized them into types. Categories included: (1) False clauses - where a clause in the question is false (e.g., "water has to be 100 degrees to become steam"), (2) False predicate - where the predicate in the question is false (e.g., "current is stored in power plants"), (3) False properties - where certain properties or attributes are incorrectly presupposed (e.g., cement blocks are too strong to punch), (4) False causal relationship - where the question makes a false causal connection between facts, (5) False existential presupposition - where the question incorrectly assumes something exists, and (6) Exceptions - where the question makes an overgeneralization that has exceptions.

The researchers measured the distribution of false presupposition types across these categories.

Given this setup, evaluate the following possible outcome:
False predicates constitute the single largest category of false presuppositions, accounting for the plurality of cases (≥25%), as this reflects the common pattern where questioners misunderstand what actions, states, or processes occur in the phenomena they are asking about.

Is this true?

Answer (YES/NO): YES